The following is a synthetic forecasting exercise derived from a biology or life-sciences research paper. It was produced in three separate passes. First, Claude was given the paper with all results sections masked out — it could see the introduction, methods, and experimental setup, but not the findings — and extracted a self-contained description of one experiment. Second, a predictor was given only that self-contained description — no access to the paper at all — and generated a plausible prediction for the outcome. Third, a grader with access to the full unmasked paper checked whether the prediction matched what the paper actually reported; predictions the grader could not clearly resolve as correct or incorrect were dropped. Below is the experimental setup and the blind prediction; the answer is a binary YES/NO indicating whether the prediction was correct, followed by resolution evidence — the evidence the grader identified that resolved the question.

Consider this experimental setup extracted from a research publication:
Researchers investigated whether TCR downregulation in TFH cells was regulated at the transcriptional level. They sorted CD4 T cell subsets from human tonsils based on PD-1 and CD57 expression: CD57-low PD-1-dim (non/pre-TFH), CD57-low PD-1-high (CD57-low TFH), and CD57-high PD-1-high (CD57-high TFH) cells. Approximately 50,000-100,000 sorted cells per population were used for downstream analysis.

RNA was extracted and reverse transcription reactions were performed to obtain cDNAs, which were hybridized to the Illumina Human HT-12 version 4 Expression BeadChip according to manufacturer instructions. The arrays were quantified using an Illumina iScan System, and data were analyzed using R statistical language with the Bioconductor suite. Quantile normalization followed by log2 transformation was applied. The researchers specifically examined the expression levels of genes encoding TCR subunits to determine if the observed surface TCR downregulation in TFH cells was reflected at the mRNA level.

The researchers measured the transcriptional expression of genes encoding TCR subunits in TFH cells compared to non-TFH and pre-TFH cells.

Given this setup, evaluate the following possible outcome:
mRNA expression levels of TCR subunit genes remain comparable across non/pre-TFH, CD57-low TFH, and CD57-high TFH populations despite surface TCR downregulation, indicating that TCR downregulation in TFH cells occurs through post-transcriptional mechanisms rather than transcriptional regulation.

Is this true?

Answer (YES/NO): YES